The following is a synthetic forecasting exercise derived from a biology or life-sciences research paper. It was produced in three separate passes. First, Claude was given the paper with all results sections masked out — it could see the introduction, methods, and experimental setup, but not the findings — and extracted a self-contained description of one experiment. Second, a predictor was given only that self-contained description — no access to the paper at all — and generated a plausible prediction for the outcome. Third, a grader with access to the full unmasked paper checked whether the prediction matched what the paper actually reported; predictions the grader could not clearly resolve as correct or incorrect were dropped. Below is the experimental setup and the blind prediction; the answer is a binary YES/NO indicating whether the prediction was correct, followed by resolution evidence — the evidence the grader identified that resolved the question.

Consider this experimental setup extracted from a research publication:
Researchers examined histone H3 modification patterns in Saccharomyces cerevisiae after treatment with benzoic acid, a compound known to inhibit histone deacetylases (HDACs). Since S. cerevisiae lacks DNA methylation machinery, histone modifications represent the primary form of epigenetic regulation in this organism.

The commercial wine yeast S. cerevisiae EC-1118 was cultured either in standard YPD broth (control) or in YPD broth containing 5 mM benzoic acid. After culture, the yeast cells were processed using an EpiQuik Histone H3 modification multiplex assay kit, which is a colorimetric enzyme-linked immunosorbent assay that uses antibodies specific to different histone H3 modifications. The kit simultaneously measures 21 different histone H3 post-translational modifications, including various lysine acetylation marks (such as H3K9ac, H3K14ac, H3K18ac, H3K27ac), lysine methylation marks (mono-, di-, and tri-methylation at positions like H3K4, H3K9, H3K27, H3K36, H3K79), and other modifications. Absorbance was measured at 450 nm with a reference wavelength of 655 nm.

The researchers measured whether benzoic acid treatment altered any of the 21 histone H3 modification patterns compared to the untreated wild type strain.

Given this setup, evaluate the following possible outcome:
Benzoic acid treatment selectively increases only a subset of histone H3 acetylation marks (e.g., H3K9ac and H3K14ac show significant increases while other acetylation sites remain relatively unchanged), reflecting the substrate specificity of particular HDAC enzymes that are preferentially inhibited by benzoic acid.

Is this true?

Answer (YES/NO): NO